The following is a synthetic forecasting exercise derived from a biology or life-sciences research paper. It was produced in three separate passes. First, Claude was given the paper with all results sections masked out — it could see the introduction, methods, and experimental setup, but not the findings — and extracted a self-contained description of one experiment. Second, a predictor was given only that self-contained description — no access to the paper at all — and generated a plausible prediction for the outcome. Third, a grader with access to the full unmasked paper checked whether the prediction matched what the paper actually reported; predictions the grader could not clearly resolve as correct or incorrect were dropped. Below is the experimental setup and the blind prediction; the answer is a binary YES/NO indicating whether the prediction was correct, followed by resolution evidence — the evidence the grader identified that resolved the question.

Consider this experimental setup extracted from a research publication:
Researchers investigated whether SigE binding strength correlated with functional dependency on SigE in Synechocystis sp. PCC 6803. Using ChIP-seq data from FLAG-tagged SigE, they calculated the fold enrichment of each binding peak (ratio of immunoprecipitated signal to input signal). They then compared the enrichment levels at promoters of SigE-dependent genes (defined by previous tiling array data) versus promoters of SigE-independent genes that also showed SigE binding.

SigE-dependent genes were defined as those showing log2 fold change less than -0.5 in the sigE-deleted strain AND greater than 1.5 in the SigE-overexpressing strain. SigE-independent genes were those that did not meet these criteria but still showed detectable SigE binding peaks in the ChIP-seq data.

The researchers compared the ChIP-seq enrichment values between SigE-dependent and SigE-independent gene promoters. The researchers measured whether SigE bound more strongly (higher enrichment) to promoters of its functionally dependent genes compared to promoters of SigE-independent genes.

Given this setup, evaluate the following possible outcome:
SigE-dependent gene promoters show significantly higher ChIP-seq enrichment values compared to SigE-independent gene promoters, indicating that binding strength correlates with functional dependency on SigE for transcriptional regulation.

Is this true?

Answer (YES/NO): NO